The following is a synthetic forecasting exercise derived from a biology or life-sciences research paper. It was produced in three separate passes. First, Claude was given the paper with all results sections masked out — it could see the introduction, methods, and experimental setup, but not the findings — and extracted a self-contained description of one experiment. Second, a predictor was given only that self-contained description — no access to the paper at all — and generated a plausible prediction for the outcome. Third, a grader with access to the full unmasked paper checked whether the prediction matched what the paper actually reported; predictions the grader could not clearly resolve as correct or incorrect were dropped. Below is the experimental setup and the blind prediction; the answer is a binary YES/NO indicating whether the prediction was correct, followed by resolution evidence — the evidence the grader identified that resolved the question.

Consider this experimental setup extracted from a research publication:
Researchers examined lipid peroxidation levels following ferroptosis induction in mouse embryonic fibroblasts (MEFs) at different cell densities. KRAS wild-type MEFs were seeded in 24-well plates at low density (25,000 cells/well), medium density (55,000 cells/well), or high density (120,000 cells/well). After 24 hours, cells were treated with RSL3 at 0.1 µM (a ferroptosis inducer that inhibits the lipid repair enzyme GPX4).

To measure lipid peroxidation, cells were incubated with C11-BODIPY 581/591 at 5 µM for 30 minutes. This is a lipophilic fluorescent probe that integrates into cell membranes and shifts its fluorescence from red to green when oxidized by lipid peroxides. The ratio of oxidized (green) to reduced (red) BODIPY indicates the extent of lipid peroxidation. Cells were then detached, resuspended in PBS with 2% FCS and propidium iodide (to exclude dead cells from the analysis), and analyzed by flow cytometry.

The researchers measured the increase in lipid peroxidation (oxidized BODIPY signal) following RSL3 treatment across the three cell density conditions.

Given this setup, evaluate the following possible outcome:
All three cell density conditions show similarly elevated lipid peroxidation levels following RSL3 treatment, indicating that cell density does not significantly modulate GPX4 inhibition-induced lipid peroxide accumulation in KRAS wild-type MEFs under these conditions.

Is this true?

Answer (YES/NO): NO